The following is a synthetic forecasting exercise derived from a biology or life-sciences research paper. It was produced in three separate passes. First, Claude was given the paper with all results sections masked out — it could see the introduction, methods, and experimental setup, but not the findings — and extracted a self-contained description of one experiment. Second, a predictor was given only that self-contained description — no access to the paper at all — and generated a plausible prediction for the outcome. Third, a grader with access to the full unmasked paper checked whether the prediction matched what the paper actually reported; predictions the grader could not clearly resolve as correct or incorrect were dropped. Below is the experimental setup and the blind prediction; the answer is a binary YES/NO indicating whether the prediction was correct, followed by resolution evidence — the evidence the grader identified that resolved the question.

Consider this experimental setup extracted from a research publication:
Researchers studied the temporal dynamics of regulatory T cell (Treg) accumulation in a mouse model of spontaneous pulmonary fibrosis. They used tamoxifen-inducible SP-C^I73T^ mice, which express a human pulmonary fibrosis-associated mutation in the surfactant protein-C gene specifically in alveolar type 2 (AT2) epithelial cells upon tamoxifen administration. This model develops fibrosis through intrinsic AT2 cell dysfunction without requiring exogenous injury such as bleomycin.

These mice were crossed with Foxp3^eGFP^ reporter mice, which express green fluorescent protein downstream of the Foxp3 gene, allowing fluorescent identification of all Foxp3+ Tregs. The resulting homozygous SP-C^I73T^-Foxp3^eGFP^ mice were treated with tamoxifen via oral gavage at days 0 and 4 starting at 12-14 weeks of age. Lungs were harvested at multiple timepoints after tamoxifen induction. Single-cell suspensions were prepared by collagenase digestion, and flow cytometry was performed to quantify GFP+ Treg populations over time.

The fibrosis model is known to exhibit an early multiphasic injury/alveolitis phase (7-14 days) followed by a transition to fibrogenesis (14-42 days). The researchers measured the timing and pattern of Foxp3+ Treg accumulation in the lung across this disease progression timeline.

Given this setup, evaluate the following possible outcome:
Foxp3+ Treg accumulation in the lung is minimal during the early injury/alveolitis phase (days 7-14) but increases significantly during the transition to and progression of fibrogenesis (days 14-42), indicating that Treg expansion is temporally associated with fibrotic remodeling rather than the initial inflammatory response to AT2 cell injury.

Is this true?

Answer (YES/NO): YES